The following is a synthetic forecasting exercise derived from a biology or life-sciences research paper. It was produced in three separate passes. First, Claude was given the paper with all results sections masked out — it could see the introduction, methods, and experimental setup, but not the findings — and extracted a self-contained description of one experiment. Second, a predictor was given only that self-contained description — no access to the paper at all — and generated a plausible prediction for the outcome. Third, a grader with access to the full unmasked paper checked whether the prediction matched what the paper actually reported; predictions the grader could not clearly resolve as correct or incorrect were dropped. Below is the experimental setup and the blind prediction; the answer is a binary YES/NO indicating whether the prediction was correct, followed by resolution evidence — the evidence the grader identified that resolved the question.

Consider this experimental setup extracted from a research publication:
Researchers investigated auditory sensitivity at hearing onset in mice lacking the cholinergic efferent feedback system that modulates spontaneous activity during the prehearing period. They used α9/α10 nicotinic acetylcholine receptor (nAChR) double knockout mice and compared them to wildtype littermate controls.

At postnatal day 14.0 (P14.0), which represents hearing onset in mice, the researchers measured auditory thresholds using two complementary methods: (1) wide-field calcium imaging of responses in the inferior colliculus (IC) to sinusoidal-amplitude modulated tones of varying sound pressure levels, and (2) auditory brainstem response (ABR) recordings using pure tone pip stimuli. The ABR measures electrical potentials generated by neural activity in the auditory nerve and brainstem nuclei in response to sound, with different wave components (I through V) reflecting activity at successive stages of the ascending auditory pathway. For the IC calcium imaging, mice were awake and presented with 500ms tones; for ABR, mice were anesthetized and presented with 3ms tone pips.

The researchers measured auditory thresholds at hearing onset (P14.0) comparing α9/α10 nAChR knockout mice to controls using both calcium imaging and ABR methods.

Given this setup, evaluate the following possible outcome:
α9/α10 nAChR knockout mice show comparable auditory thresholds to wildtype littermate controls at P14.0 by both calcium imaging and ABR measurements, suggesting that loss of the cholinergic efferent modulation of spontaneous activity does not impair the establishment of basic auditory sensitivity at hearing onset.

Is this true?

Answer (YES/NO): NO